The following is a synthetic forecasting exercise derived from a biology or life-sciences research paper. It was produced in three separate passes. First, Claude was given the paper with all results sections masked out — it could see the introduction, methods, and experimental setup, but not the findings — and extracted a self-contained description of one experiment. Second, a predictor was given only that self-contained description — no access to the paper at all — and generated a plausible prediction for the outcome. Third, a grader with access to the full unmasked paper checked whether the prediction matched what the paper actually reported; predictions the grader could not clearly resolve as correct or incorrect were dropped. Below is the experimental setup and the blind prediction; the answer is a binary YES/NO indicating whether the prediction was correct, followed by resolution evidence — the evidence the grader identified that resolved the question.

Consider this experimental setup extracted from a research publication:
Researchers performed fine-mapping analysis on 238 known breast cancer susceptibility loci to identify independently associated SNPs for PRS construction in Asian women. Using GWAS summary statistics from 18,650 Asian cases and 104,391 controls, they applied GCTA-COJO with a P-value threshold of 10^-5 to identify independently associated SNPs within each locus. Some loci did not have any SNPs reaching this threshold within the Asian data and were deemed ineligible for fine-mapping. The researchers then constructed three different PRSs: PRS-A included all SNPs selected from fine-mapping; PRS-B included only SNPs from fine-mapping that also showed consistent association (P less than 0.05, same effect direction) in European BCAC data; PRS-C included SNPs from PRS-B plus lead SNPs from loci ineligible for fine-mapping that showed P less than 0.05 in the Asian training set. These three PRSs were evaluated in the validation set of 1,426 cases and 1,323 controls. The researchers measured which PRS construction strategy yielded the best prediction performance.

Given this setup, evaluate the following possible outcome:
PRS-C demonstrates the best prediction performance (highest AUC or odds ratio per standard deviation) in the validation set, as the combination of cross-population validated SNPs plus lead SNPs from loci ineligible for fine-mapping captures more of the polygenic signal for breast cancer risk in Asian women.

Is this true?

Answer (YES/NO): YES